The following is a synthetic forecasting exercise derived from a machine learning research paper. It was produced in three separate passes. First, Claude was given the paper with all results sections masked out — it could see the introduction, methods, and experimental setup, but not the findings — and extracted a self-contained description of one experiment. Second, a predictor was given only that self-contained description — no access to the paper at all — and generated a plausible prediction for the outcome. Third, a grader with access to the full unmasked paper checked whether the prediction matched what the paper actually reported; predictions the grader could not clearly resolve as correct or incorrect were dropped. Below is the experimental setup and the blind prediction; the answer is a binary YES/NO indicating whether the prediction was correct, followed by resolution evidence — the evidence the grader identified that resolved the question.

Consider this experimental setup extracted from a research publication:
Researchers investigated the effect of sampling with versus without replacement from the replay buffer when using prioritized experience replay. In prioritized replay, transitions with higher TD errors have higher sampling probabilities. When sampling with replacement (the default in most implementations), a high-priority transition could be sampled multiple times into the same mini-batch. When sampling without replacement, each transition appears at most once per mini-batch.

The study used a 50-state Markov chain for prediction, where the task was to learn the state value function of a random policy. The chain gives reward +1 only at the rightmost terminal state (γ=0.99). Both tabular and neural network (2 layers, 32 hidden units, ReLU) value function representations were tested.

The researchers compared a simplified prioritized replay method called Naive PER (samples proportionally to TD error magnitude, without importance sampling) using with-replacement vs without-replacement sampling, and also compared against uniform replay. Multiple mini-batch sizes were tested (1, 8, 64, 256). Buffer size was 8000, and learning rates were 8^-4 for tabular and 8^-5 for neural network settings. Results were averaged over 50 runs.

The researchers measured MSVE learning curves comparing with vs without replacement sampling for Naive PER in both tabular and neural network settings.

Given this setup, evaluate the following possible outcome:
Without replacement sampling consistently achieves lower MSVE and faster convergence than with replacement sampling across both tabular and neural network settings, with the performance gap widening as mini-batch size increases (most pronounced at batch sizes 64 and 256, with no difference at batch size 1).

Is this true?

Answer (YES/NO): NO